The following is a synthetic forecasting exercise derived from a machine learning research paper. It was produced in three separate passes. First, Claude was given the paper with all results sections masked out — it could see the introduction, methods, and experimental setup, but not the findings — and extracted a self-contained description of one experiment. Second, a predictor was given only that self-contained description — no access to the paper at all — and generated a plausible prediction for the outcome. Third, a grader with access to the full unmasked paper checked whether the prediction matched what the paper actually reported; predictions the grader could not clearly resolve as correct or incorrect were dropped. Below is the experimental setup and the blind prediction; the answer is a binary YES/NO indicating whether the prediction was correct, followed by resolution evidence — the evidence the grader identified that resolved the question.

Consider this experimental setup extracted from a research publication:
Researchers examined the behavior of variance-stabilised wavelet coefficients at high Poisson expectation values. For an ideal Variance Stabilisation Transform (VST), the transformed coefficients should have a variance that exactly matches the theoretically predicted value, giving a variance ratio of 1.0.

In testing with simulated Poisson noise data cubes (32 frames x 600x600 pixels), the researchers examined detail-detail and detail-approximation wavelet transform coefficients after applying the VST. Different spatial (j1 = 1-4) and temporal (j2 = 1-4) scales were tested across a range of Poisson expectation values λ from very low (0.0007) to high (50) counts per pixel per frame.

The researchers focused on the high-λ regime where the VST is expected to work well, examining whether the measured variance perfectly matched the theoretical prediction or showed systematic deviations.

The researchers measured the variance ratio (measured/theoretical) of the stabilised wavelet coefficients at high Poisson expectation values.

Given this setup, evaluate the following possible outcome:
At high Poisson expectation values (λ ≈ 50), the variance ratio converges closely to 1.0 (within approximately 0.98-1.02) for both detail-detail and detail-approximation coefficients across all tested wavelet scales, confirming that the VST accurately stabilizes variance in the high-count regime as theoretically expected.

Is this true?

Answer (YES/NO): NO